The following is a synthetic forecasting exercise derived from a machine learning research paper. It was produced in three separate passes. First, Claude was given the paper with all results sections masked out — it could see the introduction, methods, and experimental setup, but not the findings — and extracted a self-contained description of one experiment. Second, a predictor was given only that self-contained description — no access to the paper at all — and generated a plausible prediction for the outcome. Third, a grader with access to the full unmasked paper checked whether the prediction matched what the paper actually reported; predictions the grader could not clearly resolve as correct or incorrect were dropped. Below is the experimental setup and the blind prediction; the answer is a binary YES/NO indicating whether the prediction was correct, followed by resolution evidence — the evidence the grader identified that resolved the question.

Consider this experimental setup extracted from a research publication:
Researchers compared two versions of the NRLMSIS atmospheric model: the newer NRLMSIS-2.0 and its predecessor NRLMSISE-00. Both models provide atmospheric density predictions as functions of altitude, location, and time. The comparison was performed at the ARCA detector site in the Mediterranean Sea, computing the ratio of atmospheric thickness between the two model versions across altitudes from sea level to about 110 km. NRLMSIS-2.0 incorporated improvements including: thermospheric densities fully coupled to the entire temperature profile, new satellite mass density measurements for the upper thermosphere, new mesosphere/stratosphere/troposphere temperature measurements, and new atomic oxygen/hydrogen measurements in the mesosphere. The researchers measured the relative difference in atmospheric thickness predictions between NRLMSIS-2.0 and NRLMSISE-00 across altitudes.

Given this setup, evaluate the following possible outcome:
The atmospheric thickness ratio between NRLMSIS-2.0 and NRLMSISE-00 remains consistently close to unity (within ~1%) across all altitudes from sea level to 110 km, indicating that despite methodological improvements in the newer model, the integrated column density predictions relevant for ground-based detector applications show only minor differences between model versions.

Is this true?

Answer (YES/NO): NO